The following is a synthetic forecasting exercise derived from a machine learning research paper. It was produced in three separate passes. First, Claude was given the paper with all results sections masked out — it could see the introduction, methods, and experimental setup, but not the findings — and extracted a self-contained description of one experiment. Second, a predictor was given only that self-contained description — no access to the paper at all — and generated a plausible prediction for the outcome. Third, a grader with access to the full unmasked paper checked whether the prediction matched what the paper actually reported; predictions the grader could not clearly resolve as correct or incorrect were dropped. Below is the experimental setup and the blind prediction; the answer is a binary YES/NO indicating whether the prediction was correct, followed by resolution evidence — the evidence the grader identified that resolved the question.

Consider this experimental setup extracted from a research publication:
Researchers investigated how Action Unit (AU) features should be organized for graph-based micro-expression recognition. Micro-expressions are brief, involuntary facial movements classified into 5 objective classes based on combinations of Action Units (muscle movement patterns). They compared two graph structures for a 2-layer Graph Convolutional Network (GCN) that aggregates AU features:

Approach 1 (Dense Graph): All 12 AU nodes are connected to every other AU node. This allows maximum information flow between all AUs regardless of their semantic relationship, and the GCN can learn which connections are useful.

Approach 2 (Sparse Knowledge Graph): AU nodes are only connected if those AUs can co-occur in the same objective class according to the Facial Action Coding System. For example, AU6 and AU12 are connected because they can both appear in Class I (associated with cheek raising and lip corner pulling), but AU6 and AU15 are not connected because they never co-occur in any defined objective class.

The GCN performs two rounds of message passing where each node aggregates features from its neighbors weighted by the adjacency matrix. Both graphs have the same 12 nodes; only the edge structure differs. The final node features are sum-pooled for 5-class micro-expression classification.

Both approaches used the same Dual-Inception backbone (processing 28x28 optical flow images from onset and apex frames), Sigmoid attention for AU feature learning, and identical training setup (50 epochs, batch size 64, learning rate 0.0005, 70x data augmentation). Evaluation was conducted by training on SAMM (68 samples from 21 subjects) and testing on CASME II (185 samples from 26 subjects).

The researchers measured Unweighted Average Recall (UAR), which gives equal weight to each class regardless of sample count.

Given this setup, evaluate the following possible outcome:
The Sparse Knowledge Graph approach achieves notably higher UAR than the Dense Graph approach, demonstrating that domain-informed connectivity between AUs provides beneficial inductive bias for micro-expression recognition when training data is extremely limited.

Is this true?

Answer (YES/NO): YES